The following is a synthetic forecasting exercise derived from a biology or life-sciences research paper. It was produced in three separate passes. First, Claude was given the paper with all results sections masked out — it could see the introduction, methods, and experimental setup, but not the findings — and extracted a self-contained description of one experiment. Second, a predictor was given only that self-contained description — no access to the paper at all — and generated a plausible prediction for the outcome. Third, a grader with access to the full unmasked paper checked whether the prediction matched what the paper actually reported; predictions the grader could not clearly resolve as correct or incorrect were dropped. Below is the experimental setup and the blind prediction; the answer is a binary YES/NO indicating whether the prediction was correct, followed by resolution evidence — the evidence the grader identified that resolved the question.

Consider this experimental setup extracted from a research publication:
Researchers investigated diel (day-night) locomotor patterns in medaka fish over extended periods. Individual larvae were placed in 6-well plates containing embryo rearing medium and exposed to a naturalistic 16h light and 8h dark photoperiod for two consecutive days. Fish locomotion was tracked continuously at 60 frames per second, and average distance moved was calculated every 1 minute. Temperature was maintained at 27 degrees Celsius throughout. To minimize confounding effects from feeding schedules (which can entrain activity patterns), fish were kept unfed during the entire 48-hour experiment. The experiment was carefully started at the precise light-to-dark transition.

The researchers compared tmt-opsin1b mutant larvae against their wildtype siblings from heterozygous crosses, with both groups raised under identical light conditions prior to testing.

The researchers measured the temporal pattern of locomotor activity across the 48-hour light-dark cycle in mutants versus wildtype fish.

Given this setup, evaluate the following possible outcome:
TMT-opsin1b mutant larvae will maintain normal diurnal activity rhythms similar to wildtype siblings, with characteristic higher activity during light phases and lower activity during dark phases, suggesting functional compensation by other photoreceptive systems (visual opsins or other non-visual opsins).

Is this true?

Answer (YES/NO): NO